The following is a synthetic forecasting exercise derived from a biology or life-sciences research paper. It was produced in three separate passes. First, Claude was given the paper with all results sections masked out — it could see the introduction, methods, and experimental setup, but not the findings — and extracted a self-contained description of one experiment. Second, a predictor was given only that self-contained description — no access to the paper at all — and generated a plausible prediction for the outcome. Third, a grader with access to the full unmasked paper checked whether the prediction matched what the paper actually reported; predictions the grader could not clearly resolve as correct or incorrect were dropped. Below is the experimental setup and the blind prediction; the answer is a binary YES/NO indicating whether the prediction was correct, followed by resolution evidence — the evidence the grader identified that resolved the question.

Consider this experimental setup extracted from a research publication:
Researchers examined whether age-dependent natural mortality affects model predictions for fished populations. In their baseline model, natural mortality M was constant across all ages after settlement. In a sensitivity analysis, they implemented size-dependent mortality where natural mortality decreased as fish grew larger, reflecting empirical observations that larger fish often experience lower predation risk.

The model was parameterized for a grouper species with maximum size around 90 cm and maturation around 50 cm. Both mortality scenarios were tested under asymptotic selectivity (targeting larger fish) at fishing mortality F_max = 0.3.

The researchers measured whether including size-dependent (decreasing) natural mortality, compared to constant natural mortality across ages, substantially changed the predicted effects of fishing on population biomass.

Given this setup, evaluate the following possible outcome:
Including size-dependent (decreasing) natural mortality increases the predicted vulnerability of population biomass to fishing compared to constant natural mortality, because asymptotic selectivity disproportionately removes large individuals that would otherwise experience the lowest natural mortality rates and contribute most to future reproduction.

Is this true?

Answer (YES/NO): NO